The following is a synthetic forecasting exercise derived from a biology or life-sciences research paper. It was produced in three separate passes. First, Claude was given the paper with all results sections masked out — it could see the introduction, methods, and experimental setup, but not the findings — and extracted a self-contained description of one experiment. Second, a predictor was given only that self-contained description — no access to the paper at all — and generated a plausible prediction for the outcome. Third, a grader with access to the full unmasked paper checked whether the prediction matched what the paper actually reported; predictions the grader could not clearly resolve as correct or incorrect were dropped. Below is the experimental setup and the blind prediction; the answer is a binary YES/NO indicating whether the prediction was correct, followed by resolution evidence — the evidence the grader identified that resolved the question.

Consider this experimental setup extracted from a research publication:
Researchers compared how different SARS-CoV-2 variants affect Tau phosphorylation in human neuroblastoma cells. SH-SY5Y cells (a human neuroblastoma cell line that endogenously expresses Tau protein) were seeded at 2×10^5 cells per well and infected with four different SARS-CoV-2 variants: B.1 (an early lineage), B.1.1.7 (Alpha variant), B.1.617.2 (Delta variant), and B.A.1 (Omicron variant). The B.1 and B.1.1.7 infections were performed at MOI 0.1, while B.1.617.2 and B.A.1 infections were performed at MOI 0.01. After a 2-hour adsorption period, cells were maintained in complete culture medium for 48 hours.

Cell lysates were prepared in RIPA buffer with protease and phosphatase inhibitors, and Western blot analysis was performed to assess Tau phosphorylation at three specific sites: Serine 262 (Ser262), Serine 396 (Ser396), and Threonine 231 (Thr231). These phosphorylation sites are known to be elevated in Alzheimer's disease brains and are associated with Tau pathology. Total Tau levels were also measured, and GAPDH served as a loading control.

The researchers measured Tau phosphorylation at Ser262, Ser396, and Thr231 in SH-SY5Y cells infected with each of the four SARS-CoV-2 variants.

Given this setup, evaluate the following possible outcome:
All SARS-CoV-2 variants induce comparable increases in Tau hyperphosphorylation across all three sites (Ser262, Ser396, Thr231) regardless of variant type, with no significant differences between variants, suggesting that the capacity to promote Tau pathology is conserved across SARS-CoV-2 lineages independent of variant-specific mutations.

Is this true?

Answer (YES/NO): NO